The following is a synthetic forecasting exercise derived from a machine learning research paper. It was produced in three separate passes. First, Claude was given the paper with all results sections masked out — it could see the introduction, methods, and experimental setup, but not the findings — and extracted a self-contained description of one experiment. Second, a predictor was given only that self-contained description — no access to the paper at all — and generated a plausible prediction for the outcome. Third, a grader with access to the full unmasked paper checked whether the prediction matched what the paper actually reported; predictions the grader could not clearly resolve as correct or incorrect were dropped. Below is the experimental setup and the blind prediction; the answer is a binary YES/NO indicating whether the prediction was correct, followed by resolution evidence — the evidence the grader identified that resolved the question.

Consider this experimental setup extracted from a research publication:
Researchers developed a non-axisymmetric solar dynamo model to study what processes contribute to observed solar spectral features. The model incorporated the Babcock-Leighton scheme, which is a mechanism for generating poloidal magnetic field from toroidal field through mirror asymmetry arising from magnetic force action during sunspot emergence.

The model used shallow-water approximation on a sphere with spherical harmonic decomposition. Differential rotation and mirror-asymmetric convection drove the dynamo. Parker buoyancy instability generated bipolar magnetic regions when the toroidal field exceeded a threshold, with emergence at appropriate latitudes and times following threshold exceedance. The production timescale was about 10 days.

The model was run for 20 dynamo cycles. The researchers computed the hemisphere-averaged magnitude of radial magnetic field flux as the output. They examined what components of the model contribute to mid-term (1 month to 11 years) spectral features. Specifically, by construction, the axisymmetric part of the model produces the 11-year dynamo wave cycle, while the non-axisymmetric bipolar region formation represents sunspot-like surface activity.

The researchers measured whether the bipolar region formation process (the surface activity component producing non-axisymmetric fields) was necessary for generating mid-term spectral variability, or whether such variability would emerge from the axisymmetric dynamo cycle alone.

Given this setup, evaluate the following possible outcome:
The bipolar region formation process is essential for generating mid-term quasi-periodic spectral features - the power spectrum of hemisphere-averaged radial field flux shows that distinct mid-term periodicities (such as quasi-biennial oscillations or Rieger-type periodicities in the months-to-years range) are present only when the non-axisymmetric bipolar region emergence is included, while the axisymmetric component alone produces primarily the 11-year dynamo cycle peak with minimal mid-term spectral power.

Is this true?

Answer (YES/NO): NO